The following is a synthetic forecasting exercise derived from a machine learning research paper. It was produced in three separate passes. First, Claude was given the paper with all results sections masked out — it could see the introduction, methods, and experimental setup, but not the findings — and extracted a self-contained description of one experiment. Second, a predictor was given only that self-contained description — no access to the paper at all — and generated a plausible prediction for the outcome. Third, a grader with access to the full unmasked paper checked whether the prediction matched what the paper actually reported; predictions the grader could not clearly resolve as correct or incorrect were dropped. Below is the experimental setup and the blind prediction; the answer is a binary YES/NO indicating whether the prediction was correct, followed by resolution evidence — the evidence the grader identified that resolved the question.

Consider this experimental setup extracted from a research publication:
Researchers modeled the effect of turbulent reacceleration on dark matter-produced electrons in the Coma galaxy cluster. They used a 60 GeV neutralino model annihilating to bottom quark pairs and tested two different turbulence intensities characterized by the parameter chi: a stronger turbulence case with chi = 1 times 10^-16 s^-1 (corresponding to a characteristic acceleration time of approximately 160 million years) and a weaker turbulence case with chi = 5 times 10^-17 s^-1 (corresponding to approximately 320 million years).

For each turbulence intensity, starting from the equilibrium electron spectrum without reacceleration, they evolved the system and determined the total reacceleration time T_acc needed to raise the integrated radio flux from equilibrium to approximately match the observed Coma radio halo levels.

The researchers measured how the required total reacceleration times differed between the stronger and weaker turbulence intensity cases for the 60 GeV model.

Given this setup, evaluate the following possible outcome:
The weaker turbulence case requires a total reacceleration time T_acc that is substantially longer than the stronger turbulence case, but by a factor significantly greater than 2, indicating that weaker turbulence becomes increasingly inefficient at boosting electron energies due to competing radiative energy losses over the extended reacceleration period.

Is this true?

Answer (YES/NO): YES